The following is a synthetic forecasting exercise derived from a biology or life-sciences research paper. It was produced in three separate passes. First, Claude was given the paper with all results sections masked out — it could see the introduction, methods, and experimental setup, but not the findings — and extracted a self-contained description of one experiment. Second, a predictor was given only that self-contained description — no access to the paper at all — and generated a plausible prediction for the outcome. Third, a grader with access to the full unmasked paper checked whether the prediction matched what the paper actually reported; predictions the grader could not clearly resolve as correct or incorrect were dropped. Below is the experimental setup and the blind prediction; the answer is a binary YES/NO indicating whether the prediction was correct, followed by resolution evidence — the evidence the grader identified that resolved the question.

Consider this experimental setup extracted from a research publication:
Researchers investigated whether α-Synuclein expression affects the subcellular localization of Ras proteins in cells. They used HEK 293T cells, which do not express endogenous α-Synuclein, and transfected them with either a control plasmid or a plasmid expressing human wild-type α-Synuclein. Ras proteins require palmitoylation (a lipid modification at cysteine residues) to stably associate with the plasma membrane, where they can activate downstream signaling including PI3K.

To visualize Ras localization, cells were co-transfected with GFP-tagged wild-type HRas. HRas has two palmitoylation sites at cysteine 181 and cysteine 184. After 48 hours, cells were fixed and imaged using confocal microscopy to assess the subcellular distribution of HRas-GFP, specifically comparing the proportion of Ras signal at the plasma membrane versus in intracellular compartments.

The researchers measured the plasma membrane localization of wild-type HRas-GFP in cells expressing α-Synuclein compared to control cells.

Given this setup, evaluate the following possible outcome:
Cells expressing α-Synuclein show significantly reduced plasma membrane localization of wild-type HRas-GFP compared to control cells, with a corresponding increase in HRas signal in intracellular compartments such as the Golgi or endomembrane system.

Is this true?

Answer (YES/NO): NO